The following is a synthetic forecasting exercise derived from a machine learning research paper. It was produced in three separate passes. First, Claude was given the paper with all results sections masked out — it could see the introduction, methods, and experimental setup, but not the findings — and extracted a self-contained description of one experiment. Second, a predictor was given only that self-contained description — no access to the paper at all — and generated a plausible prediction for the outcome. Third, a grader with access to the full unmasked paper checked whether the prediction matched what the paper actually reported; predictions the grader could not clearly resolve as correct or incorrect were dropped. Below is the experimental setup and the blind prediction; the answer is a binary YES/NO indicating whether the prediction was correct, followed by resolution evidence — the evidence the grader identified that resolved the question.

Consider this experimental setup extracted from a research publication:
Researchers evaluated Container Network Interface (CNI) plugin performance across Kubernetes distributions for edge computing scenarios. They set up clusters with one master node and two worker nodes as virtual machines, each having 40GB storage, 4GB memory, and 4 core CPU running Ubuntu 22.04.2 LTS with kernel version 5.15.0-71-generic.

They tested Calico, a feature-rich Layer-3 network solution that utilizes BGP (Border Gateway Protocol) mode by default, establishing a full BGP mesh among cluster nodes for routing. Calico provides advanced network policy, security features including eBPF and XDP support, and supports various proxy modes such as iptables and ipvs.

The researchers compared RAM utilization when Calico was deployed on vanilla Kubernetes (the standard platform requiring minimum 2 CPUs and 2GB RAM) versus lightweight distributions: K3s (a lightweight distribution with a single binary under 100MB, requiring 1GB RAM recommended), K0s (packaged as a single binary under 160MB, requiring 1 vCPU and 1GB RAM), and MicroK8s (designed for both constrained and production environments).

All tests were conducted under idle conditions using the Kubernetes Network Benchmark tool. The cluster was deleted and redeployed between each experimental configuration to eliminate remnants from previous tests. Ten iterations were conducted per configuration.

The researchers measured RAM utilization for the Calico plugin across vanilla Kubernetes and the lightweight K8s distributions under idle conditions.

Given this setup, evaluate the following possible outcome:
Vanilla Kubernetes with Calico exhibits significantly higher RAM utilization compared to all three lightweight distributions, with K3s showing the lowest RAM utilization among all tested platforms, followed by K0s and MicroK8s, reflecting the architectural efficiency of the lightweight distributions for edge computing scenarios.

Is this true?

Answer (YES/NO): NO